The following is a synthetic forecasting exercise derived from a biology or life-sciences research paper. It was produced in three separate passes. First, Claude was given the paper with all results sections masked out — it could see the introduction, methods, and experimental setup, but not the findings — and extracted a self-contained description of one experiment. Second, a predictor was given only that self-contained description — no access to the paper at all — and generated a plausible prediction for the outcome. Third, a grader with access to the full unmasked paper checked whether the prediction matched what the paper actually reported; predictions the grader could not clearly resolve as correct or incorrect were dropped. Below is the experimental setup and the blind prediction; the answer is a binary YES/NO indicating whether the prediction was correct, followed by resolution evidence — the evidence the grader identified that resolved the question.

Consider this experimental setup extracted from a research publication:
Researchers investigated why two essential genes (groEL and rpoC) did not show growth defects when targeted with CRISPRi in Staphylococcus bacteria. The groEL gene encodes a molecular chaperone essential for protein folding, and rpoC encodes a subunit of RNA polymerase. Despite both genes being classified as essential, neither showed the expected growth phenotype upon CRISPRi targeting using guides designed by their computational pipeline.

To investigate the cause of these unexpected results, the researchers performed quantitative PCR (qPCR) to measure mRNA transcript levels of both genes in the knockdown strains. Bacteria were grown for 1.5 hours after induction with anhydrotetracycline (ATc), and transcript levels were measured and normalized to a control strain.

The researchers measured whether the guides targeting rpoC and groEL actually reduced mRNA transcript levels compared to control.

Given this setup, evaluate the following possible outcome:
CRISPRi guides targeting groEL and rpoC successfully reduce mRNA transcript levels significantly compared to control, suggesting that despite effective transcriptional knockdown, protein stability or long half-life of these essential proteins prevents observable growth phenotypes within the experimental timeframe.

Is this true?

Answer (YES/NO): NO